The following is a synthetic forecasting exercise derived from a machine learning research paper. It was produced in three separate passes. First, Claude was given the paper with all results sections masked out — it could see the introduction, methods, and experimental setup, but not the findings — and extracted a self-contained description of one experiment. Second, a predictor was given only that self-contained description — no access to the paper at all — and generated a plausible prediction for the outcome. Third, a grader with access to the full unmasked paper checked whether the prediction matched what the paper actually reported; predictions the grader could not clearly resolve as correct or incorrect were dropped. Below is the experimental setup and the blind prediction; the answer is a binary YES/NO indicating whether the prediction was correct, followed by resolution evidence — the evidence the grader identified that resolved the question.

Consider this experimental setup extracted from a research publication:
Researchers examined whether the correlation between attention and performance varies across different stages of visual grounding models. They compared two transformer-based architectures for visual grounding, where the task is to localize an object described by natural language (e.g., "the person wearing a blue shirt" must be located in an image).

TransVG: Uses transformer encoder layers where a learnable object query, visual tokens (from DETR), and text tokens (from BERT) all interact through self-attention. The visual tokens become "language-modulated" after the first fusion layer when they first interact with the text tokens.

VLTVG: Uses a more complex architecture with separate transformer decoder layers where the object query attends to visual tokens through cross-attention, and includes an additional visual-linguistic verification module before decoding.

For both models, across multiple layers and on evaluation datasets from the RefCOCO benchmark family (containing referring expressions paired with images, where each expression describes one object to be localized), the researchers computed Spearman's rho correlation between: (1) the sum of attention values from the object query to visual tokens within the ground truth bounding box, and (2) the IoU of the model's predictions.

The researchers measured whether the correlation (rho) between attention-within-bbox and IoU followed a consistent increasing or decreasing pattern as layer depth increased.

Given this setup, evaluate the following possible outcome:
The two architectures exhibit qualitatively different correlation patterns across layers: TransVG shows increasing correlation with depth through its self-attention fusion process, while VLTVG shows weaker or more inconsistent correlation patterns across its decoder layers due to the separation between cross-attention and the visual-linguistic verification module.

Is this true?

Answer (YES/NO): NO